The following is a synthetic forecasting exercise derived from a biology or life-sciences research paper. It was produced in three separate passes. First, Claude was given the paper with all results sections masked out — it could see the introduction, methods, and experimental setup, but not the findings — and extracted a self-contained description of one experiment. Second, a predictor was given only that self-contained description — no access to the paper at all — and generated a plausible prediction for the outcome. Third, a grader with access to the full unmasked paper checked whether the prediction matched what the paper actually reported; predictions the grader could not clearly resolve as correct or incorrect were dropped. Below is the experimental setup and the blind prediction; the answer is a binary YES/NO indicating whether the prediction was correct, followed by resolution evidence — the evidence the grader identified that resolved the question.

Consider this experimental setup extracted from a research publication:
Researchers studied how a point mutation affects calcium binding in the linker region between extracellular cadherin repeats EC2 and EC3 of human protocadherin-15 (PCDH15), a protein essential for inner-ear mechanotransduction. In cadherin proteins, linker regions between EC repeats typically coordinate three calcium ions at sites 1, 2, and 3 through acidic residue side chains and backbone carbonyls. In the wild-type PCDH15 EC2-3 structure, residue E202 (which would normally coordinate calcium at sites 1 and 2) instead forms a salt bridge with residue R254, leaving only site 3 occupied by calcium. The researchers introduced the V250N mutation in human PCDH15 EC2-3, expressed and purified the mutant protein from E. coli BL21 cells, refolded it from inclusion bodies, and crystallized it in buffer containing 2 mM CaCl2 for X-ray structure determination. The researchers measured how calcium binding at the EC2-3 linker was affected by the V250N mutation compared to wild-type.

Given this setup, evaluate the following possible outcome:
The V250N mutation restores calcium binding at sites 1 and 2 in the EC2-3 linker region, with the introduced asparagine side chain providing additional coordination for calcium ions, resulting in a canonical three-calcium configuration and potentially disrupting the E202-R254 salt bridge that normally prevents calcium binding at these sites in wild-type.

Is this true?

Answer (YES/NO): NO